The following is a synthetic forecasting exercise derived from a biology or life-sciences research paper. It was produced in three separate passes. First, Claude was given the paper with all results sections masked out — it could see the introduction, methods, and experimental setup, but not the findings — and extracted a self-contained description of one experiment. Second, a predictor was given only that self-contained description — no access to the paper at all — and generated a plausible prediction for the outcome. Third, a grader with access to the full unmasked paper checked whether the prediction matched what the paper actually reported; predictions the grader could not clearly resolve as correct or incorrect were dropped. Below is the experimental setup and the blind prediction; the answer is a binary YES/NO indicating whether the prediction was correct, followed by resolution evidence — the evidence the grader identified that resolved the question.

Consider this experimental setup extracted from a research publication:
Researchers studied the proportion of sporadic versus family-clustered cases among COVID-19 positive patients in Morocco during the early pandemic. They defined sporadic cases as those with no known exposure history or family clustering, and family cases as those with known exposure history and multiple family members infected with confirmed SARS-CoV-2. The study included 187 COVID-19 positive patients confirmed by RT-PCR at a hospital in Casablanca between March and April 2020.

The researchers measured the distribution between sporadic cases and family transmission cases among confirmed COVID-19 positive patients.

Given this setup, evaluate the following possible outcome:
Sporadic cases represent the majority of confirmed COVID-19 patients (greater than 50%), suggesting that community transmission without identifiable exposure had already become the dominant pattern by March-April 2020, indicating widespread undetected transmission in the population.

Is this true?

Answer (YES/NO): YES